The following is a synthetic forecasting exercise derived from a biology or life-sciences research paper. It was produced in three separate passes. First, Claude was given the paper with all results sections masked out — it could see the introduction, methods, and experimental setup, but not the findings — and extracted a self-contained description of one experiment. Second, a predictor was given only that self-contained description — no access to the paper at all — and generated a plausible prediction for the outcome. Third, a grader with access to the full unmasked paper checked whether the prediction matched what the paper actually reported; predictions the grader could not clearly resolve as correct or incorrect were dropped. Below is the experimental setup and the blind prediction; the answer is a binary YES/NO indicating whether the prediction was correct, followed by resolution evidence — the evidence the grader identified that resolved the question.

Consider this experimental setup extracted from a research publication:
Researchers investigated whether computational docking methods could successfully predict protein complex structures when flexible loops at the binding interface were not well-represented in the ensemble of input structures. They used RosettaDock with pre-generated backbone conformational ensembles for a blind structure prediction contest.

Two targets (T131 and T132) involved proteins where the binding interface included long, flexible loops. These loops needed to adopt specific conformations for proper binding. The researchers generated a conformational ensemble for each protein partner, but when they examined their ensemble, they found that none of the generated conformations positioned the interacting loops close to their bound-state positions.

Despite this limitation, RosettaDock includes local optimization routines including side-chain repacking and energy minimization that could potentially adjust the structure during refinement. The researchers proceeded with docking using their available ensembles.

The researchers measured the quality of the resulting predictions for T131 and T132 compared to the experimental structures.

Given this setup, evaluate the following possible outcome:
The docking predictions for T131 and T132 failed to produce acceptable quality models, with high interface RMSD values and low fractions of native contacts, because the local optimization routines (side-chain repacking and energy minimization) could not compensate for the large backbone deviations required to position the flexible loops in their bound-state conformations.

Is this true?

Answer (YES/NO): YES